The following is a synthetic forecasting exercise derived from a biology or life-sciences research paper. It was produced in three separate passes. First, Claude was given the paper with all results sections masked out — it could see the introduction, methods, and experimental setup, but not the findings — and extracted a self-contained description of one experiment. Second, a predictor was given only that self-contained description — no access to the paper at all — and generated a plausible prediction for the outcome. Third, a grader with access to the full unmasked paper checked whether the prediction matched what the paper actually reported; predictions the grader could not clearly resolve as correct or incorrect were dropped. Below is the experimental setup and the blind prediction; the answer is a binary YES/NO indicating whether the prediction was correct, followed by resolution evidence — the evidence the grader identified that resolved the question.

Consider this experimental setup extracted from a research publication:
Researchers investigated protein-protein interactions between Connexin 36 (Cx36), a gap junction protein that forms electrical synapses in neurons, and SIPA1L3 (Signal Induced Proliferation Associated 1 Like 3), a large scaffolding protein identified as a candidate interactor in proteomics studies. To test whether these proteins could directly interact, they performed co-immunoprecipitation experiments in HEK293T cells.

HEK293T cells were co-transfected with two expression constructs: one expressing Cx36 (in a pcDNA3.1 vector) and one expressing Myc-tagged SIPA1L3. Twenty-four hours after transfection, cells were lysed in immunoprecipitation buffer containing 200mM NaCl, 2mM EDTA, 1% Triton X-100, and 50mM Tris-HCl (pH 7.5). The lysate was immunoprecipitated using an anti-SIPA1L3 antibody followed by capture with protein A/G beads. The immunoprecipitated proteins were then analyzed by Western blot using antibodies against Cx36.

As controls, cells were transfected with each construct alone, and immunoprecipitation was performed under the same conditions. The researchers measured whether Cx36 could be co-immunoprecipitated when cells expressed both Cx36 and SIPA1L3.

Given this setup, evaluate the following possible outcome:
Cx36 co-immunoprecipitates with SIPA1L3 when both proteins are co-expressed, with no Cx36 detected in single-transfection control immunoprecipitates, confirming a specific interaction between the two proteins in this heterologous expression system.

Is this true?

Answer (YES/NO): YES